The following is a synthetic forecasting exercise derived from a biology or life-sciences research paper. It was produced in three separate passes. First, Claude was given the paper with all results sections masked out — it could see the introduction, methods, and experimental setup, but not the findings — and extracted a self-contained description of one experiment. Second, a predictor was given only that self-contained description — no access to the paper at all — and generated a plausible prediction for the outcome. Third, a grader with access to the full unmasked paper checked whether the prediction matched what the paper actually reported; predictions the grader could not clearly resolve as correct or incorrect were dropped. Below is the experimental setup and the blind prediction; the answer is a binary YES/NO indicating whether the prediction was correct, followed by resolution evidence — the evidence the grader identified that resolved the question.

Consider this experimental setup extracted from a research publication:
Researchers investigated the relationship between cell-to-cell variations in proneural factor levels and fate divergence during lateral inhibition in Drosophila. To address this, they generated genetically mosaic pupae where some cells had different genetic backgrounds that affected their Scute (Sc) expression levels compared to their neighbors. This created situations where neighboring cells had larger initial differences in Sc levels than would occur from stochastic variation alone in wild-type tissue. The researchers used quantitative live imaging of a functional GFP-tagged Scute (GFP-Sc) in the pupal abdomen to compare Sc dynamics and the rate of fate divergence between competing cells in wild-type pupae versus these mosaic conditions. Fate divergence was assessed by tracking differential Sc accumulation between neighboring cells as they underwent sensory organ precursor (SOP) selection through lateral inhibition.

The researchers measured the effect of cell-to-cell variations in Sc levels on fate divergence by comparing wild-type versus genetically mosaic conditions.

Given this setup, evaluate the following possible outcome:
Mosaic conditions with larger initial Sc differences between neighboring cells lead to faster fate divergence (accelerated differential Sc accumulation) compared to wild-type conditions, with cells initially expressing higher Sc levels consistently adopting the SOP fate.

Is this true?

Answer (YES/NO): YES